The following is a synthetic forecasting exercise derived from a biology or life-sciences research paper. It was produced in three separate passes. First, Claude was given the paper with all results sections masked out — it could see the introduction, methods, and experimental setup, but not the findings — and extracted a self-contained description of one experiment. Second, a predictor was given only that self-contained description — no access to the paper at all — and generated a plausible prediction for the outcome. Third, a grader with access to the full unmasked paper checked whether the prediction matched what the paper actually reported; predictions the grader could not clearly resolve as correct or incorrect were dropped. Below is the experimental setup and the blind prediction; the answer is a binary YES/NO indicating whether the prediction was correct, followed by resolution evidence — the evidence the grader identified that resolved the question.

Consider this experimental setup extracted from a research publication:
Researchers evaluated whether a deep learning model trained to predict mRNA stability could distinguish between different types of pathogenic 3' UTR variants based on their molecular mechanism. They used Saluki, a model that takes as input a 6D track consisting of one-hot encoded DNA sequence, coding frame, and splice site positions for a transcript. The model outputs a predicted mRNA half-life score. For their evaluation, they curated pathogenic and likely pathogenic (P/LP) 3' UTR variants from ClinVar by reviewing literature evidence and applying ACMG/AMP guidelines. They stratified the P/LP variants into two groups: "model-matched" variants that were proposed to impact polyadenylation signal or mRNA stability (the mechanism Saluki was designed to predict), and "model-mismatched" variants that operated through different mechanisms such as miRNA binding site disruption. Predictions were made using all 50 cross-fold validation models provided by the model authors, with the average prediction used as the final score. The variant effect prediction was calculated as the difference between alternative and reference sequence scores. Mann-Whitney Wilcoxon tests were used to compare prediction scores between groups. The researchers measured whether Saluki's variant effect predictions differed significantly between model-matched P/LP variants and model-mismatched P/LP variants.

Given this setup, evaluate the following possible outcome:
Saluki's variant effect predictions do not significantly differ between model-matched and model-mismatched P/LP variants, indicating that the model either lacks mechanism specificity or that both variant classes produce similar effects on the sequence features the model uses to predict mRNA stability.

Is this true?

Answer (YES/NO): NO